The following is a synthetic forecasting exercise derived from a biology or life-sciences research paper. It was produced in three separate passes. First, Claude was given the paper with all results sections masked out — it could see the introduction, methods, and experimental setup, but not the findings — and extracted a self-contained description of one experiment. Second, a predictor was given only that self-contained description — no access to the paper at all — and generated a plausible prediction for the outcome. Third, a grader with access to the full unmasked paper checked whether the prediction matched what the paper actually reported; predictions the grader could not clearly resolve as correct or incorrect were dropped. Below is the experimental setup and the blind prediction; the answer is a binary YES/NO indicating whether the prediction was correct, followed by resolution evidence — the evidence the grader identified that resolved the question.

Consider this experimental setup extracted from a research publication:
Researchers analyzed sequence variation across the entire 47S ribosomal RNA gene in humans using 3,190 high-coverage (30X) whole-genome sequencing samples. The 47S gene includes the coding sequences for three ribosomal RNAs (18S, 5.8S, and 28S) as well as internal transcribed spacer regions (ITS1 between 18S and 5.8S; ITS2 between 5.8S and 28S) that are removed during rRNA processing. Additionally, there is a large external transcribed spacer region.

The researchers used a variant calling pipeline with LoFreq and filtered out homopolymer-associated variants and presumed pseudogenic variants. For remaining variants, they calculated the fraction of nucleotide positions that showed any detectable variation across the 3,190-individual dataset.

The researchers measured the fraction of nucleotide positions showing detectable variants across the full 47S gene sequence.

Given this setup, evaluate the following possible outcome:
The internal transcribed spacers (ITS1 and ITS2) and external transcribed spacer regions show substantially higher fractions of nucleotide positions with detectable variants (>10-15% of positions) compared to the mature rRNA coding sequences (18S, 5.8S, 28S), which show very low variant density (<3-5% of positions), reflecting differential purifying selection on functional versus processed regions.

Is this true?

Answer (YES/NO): NO